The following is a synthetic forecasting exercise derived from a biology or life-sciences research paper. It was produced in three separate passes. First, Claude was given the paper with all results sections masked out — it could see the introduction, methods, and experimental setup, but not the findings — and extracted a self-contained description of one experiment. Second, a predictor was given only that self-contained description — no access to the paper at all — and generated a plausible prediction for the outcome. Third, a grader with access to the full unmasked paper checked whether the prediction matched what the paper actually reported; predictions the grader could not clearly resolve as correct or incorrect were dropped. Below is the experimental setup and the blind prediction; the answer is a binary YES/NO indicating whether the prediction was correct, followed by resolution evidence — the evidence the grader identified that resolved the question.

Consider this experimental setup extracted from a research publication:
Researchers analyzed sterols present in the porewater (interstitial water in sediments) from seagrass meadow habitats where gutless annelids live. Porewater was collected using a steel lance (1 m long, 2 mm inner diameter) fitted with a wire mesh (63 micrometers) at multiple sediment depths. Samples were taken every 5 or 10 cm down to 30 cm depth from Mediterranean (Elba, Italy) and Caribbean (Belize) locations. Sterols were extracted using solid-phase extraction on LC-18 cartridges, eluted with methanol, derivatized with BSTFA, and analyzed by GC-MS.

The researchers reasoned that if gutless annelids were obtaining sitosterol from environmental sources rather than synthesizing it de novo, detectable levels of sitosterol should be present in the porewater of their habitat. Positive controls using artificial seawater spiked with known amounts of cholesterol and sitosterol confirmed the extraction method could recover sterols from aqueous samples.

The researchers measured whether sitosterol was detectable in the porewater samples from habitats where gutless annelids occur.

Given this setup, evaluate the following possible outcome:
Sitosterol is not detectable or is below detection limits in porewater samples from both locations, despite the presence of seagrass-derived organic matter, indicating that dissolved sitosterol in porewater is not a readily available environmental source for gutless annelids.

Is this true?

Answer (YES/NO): NO